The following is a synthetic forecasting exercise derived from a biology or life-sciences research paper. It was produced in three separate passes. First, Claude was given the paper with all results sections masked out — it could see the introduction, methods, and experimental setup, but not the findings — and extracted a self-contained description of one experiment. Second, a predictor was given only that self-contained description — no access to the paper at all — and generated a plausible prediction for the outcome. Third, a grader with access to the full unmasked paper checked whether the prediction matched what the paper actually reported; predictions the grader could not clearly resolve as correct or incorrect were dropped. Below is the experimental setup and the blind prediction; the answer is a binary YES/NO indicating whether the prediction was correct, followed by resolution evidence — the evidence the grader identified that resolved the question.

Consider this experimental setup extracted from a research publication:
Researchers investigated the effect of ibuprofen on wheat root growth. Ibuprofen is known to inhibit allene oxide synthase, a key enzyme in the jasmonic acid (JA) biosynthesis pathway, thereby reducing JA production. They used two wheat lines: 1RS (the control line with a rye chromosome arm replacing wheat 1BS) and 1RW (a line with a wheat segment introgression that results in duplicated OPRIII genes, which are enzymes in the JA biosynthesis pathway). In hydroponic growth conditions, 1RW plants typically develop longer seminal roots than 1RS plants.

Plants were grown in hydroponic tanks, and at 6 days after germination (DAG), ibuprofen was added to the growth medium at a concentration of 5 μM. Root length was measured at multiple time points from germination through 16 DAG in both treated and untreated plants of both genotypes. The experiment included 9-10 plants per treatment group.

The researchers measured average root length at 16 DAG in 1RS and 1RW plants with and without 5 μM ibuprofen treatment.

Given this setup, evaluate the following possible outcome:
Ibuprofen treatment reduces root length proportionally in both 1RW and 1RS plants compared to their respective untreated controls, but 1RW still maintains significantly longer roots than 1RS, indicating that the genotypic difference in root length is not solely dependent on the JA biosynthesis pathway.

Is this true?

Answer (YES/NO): NO